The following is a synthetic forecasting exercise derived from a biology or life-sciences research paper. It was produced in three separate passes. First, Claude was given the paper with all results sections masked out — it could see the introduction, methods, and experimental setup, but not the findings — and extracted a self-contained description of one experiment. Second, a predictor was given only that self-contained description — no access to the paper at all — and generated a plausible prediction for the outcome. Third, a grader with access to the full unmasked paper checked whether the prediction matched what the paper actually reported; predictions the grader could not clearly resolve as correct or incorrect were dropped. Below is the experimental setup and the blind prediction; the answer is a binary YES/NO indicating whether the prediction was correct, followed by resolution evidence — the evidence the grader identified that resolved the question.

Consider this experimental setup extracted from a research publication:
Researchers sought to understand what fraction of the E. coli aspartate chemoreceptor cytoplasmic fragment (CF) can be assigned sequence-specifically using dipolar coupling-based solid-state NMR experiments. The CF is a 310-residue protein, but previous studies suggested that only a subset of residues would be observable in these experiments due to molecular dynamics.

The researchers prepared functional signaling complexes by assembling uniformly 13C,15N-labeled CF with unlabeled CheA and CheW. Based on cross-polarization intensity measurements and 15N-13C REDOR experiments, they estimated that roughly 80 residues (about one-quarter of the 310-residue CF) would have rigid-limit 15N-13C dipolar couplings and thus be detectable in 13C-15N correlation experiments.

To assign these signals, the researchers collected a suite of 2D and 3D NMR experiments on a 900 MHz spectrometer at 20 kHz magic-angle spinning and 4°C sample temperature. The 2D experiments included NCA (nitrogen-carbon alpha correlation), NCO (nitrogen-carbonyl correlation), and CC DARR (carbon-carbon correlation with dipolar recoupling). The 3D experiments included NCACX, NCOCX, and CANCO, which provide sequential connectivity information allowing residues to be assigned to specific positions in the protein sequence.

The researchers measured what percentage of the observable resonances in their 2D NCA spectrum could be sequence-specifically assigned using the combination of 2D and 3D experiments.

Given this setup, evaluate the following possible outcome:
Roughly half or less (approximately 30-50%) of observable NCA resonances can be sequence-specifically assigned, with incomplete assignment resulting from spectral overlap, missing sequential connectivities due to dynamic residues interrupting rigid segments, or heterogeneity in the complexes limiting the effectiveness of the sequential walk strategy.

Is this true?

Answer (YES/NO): YES